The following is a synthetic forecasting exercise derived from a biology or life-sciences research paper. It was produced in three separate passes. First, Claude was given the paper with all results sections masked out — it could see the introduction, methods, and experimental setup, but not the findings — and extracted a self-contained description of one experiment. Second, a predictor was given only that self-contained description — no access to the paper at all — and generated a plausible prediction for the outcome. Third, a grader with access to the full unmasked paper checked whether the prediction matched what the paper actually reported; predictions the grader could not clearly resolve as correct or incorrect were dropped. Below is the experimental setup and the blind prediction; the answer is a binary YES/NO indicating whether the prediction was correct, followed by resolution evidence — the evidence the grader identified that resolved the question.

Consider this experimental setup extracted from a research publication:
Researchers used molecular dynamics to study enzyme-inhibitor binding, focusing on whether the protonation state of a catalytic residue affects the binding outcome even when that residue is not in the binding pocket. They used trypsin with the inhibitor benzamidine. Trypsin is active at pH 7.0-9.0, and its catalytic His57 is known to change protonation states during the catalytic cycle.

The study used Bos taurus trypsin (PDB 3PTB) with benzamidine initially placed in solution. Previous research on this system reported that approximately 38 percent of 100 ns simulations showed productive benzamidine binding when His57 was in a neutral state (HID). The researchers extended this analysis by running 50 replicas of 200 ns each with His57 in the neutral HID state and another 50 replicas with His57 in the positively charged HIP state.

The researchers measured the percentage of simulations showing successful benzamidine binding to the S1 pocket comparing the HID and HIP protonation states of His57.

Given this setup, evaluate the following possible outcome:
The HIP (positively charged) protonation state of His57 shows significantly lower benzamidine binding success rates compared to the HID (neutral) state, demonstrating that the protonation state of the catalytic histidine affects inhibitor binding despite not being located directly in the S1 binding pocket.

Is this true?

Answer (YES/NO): YES